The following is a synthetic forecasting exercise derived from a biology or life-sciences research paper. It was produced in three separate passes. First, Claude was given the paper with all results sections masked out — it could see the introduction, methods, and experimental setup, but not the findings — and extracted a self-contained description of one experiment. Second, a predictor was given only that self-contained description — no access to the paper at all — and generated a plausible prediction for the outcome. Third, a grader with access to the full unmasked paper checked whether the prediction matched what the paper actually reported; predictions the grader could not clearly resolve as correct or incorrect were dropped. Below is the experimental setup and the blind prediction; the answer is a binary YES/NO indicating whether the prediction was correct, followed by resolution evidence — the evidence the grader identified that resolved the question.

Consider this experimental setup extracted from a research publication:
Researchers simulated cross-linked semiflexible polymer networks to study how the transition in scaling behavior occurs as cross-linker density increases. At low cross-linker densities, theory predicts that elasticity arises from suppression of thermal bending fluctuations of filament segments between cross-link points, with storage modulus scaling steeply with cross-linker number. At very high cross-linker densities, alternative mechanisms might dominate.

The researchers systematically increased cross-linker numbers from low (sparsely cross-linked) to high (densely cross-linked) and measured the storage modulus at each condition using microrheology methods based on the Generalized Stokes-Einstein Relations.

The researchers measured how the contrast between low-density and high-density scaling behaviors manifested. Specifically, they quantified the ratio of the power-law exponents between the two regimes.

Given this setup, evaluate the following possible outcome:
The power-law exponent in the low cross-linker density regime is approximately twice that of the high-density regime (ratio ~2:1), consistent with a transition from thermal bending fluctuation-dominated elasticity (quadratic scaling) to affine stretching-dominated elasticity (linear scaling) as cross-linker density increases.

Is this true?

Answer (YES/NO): NO